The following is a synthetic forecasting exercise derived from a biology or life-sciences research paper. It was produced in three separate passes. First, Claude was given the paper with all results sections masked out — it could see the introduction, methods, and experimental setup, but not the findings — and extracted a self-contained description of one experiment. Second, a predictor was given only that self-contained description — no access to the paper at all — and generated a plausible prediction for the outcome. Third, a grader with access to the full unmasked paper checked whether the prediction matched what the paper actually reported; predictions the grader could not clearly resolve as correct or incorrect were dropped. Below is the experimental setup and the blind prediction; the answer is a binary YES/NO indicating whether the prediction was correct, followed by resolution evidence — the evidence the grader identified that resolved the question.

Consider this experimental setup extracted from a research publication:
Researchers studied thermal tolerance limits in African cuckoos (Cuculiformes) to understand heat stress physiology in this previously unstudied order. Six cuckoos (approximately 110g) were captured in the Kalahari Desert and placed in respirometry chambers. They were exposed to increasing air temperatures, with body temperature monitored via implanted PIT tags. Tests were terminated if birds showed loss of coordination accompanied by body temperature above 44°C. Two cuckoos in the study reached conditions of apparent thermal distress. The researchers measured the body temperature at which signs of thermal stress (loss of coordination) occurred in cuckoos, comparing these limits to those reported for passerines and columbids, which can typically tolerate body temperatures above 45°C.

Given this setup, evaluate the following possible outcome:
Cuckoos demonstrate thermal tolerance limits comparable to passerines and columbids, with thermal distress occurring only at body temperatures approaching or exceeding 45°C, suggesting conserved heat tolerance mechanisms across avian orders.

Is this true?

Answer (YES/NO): NO